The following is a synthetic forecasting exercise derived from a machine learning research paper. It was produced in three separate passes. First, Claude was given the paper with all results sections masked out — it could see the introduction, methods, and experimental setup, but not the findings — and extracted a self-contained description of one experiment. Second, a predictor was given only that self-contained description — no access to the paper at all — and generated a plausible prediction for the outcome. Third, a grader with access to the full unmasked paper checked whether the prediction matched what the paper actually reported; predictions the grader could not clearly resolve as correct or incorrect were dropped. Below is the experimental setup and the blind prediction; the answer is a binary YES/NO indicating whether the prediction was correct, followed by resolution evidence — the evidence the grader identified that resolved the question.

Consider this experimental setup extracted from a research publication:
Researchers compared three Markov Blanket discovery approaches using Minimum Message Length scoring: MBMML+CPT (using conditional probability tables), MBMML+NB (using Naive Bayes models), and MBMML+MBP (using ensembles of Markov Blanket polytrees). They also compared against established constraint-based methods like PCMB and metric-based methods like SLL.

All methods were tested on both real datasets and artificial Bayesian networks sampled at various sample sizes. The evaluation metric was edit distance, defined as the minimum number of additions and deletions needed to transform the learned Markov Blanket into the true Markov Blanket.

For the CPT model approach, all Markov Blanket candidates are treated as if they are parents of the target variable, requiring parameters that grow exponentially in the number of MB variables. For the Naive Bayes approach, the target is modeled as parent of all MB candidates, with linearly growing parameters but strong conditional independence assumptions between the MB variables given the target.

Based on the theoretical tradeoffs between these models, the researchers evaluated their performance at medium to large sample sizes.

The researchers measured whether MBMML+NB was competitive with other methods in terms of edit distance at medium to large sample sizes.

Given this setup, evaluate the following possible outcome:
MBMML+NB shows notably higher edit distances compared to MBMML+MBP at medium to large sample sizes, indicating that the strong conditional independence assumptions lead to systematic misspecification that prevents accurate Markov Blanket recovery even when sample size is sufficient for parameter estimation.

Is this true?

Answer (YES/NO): YES